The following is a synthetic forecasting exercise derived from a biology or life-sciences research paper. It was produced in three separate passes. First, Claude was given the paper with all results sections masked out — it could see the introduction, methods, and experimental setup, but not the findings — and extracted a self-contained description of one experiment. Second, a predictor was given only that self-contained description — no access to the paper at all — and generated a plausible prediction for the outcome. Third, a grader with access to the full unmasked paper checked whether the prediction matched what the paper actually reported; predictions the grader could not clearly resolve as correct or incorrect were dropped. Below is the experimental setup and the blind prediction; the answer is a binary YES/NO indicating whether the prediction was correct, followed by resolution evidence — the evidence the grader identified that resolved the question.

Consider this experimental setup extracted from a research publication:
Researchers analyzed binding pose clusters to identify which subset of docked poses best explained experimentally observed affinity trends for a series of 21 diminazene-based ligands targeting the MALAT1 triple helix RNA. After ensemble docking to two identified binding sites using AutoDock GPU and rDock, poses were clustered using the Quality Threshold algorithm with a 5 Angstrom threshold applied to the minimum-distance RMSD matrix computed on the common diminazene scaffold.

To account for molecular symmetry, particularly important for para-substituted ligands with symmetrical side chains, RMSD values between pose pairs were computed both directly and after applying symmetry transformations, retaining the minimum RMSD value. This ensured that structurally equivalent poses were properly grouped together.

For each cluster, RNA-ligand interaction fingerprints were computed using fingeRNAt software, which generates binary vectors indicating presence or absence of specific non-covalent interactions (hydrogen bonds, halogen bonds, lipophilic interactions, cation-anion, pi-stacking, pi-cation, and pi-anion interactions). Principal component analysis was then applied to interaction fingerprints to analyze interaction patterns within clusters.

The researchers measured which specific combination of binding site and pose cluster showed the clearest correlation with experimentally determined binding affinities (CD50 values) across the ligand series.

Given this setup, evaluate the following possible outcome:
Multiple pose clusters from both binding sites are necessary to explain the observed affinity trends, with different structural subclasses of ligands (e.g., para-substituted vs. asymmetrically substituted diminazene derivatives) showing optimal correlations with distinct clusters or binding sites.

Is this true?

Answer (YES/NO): NO